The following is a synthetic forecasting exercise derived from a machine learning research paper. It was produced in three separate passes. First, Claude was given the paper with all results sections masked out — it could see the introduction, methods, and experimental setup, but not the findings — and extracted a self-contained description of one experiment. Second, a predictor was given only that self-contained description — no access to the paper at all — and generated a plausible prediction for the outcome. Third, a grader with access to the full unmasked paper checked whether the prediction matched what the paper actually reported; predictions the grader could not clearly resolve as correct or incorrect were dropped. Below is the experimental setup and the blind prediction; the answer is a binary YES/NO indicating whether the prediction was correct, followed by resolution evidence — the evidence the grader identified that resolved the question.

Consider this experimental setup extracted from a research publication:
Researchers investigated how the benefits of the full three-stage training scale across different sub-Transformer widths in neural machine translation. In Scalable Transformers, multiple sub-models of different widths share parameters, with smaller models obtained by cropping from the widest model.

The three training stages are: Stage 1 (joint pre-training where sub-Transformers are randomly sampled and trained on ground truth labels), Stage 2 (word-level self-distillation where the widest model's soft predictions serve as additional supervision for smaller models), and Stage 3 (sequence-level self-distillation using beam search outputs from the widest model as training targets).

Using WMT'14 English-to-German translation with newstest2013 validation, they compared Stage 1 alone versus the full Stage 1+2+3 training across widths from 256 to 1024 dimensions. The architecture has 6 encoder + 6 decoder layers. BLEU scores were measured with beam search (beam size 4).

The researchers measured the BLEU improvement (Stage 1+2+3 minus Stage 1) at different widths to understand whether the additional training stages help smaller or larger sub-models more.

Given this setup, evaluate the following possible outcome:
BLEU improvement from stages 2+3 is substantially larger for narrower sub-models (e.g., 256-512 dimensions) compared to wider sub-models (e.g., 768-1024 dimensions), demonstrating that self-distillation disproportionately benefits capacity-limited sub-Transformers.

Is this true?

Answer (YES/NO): YES